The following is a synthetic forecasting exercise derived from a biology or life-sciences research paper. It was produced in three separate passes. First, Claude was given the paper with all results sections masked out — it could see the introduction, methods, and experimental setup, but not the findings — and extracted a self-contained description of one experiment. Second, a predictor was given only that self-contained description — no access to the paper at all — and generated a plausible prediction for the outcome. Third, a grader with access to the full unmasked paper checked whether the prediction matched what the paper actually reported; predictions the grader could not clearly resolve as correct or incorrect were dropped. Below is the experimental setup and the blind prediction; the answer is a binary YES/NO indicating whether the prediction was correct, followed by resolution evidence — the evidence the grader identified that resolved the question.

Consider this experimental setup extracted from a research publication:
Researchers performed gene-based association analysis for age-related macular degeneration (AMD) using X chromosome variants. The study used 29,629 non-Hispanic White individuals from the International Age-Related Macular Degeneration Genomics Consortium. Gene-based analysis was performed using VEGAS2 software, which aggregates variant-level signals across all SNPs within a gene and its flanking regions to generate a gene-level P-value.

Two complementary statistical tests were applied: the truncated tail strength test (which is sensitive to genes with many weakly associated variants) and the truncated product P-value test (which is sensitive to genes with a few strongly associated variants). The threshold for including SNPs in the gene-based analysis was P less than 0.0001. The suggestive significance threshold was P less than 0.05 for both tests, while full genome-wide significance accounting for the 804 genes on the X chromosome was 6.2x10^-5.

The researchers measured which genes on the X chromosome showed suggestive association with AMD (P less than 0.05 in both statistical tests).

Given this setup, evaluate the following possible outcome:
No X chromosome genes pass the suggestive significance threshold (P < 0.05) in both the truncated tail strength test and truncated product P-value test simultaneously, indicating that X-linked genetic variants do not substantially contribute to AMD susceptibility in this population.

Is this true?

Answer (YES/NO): NO